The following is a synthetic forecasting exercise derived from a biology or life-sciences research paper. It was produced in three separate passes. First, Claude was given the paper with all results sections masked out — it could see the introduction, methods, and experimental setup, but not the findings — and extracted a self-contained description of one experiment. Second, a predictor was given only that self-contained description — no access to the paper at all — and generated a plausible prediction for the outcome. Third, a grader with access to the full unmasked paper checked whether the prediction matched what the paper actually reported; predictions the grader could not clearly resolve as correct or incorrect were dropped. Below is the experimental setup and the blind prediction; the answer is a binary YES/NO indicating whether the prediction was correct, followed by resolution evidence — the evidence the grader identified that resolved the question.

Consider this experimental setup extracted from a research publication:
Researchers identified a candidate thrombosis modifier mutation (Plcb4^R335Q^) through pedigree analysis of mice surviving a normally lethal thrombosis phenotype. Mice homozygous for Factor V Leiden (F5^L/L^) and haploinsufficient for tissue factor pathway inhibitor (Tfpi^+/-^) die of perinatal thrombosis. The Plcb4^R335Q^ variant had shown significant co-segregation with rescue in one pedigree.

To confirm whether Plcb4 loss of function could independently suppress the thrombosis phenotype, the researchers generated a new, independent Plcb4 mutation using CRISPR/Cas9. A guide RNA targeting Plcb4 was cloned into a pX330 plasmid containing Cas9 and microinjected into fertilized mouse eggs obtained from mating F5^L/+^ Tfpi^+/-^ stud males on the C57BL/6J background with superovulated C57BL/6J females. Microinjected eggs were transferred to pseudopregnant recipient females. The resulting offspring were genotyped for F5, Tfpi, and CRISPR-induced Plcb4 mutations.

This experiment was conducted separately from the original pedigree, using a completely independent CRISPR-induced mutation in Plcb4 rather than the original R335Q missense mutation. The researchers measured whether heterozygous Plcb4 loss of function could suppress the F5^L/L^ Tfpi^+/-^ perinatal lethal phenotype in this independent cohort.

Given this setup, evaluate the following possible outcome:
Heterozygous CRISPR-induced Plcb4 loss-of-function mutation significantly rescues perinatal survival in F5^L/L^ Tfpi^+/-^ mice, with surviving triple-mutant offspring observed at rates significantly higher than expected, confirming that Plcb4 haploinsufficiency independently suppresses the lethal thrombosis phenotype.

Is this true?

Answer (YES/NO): YES